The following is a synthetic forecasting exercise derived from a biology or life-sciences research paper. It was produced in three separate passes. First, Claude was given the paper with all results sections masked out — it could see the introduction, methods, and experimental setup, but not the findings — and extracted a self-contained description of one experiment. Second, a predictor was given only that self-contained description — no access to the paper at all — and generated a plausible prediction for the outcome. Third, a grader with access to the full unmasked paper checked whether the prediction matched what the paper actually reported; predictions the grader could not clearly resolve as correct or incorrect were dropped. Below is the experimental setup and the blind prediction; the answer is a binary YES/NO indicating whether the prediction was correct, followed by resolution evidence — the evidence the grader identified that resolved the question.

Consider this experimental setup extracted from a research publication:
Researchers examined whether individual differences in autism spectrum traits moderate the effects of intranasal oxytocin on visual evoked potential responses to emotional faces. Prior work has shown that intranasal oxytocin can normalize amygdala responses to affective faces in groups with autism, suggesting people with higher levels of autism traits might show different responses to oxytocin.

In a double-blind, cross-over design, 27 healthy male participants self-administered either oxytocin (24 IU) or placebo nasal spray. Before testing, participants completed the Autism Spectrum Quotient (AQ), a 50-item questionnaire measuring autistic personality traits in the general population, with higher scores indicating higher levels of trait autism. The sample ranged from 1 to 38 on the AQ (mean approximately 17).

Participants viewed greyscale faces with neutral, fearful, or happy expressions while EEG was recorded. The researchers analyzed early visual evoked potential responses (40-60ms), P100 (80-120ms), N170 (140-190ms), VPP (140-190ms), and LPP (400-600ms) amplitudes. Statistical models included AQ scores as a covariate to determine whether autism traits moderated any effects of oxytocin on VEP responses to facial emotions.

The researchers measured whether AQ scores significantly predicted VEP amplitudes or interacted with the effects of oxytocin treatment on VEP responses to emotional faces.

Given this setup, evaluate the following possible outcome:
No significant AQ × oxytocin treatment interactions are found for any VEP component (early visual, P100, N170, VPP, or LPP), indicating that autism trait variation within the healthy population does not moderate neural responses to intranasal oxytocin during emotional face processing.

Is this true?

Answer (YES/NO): YES